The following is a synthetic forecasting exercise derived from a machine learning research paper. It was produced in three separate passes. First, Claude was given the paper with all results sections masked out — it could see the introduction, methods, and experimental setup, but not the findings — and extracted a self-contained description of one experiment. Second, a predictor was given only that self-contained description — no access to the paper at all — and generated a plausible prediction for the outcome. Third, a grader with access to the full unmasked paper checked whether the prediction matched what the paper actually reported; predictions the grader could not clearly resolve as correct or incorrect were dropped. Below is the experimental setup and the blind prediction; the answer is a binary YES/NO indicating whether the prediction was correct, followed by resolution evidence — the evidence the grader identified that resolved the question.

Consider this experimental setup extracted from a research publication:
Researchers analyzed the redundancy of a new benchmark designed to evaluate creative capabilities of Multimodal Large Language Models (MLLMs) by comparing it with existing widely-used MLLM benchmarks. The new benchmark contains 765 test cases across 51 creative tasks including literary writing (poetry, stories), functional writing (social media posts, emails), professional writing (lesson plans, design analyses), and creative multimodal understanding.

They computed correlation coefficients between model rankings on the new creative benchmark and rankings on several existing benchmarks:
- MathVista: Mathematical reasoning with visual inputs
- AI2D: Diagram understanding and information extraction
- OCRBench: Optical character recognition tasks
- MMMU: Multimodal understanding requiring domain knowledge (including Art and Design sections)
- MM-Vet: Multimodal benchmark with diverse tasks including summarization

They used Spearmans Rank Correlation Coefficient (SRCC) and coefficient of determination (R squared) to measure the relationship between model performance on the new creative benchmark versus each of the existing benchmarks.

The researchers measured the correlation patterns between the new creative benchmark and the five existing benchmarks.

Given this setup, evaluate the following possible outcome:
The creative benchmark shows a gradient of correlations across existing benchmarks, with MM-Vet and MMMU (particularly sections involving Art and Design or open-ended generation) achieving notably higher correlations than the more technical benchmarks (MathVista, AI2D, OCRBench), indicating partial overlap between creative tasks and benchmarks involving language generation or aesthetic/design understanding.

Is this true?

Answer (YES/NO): YES